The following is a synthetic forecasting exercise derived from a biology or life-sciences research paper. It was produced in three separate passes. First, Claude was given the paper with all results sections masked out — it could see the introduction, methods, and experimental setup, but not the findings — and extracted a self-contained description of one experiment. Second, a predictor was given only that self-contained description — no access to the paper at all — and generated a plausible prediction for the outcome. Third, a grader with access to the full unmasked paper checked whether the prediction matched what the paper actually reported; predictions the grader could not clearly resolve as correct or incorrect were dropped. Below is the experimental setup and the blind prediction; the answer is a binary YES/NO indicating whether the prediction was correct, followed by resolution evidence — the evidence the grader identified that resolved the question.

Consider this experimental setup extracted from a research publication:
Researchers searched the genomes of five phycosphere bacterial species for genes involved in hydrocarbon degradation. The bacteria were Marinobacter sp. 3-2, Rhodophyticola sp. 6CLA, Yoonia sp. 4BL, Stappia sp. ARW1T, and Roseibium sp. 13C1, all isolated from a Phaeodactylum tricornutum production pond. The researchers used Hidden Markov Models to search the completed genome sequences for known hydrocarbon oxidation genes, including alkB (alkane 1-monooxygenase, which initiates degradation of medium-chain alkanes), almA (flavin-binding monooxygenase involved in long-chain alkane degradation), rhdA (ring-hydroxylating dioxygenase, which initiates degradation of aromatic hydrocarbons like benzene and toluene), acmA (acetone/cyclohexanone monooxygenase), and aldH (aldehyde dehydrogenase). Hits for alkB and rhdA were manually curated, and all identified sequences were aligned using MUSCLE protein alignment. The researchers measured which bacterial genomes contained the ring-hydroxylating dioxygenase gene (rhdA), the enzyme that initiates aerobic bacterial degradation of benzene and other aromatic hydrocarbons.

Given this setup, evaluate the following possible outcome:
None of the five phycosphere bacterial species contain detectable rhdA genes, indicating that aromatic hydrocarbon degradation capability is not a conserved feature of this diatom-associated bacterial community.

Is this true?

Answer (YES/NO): NO